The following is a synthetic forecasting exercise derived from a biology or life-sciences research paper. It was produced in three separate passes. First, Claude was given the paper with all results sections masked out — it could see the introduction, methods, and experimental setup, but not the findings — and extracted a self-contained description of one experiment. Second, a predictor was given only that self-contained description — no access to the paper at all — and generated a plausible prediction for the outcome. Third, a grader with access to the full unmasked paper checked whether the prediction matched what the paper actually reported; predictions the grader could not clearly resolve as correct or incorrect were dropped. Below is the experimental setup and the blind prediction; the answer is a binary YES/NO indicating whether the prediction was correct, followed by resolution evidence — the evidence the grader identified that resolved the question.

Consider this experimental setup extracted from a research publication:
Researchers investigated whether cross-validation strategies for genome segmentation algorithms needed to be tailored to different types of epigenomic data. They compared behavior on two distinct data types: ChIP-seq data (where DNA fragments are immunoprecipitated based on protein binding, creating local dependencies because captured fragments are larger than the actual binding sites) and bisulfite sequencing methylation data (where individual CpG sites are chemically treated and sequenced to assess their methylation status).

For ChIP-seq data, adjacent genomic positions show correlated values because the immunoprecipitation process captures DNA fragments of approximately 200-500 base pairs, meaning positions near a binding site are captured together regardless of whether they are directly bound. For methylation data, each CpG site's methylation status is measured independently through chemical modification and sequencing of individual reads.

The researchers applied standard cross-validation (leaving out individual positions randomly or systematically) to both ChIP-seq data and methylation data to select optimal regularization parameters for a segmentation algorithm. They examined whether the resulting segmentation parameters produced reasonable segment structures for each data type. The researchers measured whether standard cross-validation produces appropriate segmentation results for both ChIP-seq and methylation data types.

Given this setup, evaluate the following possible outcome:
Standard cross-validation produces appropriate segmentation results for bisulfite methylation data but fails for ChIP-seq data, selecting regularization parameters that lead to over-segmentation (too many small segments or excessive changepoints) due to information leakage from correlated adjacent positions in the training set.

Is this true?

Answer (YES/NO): YES